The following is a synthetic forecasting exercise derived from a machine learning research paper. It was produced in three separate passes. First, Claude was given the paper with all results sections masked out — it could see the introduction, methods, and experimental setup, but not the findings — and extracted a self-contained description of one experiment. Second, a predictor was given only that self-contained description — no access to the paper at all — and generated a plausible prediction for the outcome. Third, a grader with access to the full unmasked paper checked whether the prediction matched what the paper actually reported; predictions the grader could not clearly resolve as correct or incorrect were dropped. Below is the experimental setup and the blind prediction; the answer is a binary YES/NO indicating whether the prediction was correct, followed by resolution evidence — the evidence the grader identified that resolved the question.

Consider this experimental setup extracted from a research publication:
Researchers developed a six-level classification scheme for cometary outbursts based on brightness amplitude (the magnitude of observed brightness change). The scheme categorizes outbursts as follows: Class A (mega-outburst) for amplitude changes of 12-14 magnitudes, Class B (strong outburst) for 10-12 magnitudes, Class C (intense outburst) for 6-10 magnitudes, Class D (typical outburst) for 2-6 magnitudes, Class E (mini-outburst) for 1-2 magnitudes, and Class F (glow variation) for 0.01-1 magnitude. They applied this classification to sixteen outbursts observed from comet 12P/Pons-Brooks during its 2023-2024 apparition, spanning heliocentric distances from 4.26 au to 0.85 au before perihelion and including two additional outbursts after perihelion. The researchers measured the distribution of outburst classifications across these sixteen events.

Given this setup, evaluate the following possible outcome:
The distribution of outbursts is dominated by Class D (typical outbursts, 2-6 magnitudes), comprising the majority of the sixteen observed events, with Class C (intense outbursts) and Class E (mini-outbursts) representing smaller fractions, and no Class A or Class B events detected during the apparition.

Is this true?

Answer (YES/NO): NO